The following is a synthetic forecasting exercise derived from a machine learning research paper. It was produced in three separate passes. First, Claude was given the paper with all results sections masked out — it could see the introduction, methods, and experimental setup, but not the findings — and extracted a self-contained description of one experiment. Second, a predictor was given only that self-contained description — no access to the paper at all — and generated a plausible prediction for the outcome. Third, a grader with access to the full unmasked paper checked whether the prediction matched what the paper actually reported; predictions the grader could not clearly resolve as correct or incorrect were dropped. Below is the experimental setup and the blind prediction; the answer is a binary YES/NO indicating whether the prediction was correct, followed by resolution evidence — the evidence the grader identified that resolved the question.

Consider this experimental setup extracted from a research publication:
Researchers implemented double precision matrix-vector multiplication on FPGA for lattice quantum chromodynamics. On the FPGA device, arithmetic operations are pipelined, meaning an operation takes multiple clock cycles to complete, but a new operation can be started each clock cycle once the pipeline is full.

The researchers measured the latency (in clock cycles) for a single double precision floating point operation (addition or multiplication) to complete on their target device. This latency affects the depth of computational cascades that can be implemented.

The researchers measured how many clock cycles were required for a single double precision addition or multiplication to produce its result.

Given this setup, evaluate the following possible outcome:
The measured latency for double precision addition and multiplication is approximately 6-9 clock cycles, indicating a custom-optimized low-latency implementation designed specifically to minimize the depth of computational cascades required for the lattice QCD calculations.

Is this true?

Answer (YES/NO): NO